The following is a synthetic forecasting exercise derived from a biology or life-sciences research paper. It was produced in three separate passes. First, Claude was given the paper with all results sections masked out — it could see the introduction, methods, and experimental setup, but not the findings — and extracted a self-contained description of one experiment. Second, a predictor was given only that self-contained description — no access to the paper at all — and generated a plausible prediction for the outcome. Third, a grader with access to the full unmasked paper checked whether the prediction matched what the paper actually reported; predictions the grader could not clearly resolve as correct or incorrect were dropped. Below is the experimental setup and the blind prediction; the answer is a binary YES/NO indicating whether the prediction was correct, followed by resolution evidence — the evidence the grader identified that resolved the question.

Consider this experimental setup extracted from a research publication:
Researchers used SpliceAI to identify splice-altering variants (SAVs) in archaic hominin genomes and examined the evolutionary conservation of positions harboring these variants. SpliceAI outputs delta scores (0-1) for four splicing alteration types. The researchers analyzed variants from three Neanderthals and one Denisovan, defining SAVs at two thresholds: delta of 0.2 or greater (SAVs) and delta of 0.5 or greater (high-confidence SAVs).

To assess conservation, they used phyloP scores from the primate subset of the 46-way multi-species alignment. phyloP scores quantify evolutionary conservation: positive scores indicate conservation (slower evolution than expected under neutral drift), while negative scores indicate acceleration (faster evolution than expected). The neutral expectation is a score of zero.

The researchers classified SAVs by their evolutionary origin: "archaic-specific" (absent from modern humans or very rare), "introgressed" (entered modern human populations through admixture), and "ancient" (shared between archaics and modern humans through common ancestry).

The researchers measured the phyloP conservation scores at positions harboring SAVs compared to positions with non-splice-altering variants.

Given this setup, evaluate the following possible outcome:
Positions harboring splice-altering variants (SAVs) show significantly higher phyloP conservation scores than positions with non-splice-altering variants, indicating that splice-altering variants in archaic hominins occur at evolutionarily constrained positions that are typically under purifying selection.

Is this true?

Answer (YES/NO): NO